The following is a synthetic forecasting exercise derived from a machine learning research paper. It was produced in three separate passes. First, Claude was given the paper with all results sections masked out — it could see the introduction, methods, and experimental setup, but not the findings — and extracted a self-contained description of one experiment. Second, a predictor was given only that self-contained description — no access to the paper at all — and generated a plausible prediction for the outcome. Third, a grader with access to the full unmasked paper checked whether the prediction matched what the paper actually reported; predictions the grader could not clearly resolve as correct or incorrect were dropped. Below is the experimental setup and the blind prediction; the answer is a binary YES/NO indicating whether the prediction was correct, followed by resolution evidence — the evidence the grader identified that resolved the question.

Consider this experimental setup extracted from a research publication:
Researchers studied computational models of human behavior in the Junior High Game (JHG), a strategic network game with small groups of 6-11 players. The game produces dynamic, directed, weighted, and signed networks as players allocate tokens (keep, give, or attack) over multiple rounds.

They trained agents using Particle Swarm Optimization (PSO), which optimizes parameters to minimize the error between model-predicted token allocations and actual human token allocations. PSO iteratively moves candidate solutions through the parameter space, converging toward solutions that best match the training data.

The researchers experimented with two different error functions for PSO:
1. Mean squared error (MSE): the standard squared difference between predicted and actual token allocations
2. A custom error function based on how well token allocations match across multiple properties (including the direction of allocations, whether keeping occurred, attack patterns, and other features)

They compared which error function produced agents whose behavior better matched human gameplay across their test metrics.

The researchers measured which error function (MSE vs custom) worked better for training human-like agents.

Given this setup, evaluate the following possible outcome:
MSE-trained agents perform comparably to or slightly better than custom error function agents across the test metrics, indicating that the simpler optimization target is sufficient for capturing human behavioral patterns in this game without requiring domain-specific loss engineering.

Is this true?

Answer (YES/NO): NO